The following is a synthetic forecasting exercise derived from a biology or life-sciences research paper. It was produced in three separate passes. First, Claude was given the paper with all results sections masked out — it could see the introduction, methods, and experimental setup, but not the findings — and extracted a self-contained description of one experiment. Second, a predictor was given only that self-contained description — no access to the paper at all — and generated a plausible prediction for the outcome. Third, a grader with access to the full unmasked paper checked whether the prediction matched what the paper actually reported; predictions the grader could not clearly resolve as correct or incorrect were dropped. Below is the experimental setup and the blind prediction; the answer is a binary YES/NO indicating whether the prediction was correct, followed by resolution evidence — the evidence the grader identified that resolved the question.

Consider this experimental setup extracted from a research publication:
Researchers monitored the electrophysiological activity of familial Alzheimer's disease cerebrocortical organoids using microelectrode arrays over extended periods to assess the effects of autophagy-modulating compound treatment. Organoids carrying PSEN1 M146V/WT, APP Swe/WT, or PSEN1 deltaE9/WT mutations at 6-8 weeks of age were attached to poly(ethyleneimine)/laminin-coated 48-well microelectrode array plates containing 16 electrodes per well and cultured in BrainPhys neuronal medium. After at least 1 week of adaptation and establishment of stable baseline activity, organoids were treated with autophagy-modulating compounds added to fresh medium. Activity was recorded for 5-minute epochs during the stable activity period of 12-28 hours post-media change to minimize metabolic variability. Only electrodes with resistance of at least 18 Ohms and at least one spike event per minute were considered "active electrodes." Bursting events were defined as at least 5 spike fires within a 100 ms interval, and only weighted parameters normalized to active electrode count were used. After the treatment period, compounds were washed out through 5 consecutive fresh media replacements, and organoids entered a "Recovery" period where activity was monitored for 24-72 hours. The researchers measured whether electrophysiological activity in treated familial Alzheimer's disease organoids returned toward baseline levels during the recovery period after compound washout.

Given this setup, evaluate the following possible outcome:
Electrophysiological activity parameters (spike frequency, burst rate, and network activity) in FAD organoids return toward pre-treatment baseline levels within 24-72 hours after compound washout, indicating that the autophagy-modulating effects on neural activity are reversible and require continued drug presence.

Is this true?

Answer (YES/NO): NO